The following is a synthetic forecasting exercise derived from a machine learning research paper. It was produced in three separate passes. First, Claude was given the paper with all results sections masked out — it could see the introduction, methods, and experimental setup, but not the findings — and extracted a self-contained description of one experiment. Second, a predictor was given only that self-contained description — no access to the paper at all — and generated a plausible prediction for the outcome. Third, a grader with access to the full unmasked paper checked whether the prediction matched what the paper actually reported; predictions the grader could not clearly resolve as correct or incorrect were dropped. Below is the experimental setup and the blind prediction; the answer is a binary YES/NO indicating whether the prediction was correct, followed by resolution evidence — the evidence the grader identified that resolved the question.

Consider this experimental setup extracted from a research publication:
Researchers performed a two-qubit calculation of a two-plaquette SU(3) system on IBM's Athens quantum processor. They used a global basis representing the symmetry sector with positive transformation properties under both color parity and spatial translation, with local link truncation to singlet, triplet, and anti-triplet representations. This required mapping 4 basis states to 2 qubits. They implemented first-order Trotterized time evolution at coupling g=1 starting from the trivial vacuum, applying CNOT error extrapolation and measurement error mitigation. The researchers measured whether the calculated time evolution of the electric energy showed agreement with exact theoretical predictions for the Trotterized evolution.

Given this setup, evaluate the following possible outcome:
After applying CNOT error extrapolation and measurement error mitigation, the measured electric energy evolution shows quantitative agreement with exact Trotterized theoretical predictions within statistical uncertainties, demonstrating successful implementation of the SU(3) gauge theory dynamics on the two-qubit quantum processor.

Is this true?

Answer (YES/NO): YES